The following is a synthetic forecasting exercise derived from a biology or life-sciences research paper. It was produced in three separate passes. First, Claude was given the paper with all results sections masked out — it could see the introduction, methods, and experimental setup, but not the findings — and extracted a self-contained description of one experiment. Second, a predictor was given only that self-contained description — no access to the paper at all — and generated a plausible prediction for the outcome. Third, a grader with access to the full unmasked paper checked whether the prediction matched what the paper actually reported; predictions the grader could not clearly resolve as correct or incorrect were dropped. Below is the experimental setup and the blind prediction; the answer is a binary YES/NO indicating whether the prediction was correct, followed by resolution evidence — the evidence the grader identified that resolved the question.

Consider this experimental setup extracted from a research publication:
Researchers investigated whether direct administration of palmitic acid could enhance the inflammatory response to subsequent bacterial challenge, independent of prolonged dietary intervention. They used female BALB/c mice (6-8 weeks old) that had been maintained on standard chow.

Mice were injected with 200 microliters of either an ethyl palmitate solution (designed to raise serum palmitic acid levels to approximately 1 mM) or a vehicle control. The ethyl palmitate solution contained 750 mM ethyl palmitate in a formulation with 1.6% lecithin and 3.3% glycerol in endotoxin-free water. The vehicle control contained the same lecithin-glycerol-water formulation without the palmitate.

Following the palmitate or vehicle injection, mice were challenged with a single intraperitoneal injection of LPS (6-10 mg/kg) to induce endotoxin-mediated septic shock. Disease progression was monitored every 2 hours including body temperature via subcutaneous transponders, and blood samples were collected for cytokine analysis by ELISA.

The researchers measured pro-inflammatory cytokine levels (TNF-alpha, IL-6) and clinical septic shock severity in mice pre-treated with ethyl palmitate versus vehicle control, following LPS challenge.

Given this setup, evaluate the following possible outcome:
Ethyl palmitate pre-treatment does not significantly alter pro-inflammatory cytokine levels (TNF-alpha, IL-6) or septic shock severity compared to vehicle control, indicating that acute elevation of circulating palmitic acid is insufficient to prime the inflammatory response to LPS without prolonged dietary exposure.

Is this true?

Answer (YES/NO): NO